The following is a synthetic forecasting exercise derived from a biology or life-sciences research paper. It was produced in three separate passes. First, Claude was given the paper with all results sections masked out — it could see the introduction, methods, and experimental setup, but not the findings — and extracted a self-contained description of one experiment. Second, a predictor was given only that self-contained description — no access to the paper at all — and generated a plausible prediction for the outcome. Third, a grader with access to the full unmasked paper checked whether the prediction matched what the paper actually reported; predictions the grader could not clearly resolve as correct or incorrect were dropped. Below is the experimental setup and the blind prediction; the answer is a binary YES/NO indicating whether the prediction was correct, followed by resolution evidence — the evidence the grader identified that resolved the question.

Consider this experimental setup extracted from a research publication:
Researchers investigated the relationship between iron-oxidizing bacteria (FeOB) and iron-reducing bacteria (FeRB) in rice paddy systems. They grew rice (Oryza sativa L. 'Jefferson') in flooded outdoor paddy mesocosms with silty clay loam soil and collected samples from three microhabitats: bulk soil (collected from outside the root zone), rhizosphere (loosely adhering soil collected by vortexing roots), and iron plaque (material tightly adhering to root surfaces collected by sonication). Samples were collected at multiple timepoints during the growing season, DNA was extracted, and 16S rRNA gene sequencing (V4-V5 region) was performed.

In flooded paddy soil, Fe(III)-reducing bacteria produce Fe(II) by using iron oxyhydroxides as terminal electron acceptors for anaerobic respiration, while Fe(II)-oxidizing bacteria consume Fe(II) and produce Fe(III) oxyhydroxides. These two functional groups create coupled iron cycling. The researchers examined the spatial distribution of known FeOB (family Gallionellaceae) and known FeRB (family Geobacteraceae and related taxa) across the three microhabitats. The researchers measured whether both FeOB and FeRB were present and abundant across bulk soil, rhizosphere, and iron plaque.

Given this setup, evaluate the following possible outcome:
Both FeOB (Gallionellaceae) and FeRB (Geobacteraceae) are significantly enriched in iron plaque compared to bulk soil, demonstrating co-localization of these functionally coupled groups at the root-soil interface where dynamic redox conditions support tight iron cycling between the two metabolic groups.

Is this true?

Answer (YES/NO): YES